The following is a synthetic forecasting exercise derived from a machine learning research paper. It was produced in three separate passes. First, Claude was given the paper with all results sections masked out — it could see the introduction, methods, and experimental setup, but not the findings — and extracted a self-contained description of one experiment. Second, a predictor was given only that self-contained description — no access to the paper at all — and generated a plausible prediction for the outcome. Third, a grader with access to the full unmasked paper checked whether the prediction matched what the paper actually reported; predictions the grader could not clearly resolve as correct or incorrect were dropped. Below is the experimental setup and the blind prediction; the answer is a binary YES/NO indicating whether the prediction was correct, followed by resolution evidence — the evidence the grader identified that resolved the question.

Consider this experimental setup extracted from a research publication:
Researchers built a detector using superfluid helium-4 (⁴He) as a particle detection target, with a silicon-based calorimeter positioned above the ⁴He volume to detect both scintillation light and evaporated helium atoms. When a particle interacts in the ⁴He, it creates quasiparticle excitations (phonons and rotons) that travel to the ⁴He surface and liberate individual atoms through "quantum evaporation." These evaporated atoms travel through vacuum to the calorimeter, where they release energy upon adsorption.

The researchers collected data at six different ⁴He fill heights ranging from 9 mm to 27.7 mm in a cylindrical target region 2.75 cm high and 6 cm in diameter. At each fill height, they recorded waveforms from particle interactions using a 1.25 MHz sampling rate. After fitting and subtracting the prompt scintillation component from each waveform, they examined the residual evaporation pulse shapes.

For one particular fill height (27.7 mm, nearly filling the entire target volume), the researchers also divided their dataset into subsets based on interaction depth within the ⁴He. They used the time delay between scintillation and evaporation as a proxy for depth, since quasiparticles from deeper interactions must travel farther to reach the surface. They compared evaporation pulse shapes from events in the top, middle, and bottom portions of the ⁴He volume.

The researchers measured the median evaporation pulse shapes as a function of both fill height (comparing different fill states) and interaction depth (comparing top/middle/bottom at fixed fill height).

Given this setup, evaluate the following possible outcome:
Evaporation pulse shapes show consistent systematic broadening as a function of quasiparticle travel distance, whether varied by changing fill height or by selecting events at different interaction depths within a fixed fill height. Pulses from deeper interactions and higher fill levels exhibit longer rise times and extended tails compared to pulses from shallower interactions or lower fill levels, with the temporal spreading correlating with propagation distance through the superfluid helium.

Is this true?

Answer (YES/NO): NO